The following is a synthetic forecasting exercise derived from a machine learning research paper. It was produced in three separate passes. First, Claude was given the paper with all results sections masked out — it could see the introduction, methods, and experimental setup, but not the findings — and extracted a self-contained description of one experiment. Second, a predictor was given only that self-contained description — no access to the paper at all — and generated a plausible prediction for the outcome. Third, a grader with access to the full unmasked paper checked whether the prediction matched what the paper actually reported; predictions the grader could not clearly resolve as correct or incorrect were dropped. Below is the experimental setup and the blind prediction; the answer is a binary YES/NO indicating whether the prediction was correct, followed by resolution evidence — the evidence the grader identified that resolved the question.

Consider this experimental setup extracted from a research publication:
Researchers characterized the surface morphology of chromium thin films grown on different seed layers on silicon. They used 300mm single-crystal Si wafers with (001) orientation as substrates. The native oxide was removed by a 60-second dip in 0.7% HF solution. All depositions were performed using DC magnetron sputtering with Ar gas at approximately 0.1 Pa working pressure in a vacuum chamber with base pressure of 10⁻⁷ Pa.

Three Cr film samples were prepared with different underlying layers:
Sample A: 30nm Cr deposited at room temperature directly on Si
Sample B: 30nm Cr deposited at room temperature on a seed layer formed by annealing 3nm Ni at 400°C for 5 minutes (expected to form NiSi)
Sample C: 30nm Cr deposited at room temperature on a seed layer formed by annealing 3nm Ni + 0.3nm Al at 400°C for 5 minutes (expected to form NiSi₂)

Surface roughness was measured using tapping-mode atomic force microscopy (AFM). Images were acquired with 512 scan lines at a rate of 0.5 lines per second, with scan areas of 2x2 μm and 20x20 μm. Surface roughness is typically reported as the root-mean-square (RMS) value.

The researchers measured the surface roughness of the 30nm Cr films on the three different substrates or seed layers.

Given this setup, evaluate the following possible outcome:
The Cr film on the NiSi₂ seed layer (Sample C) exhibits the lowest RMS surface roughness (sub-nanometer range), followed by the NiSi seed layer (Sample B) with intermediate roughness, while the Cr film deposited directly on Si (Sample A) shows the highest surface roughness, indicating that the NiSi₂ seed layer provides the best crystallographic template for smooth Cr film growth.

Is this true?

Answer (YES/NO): NO